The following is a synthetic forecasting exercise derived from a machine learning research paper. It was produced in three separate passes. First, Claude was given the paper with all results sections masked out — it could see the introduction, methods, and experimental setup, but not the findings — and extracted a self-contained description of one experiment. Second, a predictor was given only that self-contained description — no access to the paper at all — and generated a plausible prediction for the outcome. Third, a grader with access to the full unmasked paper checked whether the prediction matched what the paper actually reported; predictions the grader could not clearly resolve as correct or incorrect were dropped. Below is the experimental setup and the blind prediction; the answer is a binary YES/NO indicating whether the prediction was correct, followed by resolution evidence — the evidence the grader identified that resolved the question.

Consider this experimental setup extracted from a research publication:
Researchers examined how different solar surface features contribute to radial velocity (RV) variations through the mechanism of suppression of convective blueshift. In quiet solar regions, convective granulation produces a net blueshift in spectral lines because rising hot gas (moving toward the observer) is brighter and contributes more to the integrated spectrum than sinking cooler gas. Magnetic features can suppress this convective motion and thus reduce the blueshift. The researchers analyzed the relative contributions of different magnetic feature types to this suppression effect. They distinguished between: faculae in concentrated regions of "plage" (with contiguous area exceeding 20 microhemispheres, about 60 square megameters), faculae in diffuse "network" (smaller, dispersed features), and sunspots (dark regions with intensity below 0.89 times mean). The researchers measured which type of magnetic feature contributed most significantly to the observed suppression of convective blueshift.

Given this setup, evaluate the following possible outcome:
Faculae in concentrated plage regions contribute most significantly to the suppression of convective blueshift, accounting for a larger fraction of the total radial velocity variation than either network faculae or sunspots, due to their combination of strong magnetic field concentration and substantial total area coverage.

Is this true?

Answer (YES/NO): YES